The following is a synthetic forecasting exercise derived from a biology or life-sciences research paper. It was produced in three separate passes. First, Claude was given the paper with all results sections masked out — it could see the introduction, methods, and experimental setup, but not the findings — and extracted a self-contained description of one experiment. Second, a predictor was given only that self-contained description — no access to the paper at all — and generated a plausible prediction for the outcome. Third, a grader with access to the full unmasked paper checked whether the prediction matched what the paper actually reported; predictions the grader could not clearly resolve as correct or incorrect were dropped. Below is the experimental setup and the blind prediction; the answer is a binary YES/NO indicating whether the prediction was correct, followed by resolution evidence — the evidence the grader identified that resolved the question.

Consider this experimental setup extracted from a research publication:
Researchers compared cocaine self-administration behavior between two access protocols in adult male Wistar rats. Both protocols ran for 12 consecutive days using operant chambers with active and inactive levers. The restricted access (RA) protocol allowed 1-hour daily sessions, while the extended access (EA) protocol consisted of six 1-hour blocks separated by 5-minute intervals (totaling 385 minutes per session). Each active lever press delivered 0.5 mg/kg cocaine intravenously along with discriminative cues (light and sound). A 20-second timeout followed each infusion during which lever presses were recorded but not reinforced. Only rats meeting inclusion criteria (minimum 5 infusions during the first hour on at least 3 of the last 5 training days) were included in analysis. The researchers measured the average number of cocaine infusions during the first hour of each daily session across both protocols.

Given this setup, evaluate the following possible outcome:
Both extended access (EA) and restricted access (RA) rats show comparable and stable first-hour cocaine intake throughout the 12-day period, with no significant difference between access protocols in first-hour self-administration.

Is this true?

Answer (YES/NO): NO